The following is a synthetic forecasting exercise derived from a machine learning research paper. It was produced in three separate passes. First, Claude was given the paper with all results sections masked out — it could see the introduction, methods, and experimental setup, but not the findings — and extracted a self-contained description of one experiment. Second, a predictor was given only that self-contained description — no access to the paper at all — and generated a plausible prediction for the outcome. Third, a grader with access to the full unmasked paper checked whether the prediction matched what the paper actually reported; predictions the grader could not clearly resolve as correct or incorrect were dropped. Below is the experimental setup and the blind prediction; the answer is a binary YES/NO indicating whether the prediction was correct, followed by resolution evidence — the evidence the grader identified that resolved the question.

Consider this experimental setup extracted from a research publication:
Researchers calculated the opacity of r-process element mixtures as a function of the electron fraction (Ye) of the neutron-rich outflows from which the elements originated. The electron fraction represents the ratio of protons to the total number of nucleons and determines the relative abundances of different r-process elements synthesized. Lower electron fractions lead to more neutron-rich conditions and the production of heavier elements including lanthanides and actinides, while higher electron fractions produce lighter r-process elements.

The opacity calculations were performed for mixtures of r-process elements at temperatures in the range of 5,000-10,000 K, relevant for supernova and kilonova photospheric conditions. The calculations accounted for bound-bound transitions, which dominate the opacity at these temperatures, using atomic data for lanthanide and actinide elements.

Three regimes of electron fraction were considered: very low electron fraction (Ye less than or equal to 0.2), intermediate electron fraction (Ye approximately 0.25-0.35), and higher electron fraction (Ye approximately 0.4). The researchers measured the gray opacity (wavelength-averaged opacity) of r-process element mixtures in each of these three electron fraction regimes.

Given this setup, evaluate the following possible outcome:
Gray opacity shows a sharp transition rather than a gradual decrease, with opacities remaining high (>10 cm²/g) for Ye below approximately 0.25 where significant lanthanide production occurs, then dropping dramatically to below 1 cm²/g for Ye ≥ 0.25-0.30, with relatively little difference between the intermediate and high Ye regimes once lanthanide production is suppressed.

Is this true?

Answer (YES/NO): NO